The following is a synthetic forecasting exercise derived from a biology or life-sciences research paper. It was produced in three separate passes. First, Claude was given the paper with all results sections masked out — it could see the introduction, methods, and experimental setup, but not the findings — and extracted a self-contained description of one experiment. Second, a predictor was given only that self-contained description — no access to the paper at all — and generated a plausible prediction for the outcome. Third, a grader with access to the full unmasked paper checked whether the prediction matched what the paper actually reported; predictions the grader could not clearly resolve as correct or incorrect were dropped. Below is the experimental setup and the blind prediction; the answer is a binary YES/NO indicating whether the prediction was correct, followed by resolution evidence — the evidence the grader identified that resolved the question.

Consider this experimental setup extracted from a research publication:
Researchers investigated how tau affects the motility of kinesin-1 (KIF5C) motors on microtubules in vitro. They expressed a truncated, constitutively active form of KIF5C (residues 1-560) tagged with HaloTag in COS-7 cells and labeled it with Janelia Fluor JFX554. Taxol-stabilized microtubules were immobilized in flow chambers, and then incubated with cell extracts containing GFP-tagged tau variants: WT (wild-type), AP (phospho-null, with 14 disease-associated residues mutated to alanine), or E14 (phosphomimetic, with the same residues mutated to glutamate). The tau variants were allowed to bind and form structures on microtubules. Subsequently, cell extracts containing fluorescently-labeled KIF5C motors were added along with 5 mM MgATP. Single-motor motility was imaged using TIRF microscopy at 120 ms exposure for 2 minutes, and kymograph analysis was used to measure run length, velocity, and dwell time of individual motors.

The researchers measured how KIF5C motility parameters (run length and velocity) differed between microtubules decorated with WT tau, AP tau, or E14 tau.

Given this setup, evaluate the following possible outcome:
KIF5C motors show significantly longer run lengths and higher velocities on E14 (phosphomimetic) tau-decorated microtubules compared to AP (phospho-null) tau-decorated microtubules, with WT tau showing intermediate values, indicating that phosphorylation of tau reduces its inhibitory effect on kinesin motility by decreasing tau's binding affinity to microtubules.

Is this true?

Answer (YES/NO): NO